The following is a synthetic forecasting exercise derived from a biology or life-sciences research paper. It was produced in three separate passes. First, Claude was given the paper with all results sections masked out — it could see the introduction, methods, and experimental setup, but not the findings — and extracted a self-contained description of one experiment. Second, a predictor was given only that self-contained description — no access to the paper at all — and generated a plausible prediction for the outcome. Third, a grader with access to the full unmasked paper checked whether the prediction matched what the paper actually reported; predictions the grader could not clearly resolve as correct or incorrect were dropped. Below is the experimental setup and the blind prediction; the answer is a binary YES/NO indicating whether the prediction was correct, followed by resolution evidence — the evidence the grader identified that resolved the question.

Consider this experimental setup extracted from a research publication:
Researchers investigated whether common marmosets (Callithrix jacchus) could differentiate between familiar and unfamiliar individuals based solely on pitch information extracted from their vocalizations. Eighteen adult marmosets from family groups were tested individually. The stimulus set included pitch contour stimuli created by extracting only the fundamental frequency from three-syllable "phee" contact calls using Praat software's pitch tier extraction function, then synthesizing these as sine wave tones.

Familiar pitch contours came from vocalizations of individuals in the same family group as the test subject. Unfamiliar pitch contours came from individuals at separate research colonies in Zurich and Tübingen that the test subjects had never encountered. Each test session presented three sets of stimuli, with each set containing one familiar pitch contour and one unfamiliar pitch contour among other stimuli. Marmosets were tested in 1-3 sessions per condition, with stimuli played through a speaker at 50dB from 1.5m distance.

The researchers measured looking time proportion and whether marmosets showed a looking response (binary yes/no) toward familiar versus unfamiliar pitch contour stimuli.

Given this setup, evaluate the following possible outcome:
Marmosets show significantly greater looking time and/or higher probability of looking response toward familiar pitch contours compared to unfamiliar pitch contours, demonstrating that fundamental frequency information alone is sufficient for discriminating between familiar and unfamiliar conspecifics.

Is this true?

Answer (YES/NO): NO